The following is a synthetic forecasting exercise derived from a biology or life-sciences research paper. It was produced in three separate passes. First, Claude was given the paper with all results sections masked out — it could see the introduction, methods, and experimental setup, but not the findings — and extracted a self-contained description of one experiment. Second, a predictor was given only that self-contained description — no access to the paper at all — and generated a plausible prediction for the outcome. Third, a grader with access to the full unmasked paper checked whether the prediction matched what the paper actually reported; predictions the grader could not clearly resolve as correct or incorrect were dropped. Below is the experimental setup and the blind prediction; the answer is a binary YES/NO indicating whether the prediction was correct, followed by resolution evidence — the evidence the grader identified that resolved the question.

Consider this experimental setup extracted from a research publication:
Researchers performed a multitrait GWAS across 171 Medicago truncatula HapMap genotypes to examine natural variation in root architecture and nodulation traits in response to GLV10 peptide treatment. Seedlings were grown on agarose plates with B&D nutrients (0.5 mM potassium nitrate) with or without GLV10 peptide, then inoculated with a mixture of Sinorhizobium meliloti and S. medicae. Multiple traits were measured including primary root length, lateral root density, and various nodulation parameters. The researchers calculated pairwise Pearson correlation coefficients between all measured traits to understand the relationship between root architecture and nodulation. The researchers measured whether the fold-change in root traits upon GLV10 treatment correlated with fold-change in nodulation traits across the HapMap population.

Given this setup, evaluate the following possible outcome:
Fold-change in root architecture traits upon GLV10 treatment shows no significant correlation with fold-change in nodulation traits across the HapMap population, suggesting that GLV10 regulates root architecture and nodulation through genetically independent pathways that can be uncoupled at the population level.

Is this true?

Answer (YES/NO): NO